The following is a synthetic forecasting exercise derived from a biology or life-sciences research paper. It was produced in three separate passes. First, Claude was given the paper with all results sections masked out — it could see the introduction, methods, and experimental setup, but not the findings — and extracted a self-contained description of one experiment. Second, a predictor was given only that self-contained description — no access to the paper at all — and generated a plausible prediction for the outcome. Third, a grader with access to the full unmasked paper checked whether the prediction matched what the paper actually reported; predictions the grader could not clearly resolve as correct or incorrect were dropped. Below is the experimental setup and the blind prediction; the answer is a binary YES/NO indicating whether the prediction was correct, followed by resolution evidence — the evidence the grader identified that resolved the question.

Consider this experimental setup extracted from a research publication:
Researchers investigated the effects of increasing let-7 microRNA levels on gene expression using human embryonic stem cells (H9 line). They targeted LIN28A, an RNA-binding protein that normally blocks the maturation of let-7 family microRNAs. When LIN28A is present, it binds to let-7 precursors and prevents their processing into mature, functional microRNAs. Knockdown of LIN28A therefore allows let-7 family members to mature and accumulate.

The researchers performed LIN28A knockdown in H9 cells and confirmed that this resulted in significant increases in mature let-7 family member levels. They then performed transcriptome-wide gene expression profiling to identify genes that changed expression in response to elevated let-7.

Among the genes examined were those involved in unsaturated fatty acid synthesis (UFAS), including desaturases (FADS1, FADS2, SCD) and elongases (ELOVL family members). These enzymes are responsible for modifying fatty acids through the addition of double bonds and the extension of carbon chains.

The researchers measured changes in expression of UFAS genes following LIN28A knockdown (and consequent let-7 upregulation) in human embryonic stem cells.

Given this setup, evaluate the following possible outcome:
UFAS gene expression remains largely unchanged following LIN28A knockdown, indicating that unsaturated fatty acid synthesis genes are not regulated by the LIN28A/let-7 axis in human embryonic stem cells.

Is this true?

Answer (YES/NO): NO